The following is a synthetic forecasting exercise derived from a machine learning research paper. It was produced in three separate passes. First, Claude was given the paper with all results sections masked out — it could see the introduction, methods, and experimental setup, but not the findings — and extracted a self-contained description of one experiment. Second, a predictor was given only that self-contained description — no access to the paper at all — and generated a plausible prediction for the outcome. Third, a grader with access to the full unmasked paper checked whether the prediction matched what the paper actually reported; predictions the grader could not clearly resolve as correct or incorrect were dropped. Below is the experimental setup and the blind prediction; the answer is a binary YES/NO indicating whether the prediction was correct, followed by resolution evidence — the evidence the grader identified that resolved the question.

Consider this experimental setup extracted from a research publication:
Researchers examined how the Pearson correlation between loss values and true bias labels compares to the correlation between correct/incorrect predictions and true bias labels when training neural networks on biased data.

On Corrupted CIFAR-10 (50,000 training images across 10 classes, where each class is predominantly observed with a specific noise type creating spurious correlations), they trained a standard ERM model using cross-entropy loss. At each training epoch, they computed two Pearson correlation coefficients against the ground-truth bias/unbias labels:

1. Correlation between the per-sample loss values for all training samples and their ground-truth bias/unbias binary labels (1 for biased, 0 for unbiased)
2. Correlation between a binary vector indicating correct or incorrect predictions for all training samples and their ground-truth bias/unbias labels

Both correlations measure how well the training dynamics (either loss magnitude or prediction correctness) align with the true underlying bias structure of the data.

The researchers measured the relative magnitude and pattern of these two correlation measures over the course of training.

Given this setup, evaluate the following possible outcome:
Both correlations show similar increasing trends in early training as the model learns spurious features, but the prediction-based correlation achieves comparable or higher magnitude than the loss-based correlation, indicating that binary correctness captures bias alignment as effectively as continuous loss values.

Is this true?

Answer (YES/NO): YES